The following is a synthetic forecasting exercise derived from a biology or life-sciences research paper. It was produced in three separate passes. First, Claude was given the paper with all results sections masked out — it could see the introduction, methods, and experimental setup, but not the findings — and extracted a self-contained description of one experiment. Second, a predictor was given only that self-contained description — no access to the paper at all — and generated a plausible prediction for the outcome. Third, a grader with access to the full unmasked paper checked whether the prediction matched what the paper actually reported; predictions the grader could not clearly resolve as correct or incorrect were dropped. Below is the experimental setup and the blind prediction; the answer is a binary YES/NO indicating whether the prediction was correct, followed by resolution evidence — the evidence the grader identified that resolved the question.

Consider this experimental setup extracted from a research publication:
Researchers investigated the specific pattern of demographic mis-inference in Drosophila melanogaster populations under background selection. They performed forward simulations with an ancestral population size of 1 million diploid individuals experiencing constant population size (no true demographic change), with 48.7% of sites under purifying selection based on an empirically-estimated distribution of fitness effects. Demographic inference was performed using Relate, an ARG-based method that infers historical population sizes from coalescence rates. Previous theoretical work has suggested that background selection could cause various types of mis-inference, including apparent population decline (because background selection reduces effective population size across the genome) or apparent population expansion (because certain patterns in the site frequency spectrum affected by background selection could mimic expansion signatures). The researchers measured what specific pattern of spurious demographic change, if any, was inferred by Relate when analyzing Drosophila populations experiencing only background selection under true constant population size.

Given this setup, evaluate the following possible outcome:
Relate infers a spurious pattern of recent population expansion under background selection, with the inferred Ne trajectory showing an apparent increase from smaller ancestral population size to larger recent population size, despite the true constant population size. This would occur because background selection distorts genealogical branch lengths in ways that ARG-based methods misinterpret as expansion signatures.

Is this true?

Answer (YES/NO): YES